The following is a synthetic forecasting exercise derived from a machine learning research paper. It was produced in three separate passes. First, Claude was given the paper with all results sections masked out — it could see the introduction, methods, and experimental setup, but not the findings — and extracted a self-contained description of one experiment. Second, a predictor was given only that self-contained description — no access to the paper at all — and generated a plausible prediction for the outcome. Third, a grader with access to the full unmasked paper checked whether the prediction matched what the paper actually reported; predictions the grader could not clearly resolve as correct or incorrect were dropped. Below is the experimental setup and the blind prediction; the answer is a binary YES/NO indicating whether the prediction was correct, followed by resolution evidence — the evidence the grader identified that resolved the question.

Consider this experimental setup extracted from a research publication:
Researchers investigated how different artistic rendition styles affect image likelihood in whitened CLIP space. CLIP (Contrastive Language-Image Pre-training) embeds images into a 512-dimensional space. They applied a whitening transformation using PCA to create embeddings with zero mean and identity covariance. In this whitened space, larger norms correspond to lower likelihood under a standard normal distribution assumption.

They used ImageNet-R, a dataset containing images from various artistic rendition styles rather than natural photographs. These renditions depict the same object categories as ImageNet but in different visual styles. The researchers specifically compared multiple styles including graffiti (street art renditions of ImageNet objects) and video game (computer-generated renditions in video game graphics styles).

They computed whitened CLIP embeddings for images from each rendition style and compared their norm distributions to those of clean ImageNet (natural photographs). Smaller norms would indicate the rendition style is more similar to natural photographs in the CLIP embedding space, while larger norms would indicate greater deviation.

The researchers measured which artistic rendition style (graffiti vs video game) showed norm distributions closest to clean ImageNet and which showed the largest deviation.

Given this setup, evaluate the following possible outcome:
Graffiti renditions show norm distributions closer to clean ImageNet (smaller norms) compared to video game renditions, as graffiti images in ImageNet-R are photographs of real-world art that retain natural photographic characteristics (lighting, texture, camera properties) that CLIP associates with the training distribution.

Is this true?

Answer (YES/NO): YES